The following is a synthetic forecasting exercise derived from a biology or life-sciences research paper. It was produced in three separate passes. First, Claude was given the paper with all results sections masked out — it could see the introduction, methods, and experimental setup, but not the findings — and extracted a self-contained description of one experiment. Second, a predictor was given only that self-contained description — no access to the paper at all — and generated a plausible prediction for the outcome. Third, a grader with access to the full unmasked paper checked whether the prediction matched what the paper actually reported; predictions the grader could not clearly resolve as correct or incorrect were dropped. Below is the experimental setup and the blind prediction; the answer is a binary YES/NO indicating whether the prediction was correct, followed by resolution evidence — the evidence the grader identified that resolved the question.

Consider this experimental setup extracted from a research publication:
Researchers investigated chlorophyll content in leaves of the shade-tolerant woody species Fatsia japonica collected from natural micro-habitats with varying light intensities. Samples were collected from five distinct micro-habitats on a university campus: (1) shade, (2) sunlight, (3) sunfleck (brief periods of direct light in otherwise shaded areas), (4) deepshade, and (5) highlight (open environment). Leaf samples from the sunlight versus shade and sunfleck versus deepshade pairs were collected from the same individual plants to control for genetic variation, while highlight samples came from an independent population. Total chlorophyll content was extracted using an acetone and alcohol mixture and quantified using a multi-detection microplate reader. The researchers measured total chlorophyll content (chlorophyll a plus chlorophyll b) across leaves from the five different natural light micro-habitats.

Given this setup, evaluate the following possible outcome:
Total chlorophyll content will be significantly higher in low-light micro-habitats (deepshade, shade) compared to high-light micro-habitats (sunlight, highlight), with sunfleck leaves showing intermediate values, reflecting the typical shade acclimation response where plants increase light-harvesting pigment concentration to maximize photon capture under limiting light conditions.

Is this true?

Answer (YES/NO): NO